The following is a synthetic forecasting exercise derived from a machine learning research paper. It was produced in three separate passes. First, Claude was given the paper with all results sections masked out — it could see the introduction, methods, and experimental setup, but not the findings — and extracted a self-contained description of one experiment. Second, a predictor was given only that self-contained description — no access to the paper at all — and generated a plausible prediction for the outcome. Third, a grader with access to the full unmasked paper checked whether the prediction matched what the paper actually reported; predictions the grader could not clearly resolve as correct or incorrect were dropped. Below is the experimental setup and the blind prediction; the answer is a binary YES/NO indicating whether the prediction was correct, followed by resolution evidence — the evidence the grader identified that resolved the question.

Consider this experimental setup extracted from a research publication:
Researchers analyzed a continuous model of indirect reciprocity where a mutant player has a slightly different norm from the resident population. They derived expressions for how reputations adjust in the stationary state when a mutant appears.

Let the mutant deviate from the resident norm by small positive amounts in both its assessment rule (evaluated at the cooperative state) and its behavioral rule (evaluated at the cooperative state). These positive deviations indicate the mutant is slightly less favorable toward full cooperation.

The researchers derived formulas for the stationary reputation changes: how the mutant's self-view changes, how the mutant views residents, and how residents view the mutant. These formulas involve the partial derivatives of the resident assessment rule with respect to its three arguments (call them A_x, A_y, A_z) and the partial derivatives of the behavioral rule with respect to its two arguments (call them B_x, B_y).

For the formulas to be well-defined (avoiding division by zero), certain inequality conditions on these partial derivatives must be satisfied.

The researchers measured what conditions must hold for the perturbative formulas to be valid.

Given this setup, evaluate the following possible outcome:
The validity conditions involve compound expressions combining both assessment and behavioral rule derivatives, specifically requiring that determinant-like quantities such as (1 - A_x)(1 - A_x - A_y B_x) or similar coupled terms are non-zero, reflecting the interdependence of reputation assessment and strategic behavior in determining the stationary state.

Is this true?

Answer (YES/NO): NO